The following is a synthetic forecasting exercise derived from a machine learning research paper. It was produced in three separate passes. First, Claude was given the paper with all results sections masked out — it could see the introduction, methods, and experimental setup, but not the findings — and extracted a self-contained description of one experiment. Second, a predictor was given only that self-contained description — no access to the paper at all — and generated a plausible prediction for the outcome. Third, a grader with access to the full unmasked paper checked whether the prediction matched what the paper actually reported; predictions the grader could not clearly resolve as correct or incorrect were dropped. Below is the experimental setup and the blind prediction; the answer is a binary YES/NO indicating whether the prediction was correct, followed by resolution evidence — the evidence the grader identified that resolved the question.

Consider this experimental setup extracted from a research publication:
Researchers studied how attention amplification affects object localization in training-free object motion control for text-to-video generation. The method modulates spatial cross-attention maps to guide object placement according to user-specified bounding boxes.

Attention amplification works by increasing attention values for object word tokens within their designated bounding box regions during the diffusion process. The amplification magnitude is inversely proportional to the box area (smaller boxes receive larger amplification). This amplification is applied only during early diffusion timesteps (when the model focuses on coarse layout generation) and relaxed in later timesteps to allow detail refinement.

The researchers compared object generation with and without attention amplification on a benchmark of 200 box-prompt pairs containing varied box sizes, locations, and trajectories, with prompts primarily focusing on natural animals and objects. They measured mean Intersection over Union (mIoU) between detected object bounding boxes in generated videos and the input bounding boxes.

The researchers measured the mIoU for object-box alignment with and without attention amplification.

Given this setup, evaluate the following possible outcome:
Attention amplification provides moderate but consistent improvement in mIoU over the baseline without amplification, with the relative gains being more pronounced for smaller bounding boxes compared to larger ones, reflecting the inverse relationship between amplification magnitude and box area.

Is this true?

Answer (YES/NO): NO